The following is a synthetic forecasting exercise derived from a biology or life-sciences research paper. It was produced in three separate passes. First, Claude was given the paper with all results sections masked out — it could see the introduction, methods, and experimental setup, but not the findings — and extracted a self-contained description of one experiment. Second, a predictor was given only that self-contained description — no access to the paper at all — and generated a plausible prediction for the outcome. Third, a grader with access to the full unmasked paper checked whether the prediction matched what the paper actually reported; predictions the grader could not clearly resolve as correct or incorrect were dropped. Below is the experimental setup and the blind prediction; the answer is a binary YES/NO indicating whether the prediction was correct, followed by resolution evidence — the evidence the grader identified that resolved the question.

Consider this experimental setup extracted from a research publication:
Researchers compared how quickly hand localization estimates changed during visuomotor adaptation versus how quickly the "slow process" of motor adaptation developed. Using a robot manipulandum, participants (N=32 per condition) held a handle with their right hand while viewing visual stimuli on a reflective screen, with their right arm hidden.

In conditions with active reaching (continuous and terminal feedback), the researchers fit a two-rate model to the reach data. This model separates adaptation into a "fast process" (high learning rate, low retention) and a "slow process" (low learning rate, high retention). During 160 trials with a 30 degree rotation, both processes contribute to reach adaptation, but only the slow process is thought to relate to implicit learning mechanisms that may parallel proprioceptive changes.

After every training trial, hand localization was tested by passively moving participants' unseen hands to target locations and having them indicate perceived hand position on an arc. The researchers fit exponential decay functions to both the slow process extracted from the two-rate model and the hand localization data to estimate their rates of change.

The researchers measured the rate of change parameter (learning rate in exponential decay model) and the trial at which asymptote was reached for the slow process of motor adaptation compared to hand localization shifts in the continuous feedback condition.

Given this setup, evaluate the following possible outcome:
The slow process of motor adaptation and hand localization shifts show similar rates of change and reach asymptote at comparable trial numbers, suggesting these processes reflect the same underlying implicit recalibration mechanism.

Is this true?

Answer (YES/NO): NO